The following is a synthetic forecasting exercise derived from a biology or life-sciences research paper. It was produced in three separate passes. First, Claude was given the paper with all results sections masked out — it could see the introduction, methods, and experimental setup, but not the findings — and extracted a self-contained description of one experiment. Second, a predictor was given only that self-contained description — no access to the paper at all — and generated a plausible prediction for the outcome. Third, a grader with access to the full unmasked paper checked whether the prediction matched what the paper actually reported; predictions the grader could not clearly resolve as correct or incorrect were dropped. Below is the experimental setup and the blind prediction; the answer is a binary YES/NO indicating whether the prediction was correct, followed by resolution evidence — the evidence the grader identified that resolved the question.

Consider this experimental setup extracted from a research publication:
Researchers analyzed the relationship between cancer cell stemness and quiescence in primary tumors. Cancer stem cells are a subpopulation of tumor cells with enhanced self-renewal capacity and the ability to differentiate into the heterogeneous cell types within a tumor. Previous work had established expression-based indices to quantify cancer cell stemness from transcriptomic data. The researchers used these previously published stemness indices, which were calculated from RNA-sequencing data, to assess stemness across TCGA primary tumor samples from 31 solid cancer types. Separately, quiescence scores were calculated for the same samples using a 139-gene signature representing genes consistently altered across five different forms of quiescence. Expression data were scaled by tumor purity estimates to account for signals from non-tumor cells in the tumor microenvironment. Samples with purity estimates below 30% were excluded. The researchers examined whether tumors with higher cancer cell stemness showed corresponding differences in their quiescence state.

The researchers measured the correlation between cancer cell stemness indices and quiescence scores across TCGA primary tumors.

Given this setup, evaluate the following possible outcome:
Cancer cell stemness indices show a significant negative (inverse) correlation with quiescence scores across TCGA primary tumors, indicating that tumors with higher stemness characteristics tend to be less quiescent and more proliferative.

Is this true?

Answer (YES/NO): YES